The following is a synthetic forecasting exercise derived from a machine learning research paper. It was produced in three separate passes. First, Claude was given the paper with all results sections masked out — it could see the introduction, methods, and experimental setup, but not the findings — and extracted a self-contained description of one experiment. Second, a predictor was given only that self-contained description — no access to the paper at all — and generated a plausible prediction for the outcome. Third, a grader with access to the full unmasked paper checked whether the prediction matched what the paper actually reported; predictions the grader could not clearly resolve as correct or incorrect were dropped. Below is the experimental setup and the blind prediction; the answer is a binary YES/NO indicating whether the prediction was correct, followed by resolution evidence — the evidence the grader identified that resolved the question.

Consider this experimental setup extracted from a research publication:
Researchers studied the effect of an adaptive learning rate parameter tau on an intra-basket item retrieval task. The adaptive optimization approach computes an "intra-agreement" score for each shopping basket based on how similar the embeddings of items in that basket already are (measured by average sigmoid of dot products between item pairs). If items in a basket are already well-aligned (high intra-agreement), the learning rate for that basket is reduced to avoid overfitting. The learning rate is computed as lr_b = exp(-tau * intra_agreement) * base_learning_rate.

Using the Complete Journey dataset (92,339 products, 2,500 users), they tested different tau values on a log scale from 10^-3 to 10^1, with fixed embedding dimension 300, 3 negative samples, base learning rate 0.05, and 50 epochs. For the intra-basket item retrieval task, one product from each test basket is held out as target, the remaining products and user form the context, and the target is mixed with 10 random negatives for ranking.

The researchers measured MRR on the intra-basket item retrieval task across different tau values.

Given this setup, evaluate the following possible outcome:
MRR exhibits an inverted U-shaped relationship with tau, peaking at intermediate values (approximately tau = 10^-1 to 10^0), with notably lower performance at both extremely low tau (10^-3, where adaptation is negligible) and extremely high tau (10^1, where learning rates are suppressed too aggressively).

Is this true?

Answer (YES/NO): NO